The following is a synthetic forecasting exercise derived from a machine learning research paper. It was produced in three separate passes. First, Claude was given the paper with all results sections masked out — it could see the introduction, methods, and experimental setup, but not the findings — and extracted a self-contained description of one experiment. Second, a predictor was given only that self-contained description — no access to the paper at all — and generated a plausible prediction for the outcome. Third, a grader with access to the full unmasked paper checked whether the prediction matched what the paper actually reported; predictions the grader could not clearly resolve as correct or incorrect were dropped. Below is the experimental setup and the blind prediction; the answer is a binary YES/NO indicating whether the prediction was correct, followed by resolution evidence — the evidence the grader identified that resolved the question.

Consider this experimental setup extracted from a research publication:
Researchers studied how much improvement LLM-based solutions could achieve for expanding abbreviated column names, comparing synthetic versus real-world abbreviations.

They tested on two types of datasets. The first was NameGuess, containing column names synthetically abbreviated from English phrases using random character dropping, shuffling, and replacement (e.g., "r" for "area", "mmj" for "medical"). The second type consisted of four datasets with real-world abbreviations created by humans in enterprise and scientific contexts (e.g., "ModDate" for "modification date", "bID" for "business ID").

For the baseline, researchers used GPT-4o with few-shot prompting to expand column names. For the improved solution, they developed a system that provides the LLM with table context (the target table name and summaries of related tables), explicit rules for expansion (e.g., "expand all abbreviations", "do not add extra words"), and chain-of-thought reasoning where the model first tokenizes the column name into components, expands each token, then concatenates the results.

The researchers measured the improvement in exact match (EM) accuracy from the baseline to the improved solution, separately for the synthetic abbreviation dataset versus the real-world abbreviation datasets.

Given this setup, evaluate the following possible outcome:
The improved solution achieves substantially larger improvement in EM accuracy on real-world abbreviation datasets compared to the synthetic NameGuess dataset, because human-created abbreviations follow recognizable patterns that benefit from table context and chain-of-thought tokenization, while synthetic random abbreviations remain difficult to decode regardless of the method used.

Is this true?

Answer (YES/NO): YES